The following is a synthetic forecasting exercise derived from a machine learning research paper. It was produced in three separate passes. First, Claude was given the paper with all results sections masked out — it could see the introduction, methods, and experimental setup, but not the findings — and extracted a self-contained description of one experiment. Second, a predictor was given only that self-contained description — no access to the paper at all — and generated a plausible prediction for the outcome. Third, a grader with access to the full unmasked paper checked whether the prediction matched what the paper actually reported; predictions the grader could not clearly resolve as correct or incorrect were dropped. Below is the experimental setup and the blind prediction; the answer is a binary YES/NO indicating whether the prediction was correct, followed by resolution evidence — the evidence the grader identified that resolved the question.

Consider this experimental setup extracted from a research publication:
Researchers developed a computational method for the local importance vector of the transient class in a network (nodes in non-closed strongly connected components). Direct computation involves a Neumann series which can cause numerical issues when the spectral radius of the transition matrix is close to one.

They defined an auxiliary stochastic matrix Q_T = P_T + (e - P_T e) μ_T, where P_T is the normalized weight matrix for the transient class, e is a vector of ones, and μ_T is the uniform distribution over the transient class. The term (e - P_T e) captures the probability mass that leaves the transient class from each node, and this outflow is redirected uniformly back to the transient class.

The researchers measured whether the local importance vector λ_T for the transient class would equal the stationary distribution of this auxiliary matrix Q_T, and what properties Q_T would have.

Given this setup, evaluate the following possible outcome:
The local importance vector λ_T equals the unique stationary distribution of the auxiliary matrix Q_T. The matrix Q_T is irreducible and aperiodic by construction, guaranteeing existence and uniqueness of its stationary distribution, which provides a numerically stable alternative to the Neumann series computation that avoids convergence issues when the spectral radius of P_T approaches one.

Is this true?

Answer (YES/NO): YES